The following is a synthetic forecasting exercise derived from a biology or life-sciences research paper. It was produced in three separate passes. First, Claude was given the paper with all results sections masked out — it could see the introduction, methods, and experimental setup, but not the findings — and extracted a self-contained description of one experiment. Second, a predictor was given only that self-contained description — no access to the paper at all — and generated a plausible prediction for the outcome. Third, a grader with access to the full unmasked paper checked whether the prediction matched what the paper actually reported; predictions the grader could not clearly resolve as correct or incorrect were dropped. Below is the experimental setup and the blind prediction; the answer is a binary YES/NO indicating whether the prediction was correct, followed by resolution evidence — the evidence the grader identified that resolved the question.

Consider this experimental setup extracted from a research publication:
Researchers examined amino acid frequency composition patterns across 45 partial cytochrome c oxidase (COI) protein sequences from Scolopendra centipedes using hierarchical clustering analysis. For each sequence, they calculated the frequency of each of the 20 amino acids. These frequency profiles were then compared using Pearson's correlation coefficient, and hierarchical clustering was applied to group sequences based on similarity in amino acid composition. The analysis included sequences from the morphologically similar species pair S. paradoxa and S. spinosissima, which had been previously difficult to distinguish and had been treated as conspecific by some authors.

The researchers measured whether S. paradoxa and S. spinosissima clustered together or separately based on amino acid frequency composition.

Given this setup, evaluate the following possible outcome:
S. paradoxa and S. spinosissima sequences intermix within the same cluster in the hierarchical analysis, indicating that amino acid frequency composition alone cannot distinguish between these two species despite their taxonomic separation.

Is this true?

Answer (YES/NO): NO